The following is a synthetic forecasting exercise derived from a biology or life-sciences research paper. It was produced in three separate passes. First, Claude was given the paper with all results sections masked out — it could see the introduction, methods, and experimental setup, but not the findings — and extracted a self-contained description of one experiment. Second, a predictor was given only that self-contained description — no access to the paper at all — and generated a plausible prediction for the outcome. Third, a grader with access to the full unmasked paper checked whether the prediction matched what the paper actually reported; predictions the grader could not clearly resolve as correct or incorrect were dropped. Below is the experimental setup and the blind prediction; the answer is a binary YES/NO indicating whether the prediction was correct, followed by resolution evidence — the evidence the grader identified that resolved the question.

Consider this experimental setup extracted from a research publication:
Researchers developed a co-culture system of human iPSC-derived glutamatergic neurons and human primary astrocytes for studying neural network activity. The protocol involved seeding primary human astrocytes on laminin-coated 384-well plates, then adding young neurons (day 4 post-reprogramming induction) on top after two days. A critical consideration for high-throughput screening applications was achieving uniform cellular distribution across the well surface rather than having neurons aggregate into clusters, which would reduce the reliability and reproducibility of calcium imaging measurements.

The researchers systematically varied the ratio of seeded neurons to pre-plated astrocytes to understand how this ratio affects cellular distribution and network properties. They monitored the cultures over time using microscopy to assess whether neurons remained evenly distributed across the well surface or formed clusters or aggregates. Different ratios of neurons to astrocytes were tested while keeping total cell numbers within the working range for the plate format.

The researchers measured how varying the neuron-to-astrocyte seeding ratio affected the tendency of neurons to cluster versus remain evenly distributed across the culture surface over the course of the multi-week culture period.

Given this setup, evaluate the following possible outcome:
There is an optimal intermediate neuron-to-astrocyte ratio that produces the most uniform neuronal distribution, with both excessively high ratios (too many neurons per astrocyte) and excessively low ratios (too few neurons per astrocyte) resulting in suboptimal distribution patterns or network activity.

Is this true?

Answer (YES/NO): NO